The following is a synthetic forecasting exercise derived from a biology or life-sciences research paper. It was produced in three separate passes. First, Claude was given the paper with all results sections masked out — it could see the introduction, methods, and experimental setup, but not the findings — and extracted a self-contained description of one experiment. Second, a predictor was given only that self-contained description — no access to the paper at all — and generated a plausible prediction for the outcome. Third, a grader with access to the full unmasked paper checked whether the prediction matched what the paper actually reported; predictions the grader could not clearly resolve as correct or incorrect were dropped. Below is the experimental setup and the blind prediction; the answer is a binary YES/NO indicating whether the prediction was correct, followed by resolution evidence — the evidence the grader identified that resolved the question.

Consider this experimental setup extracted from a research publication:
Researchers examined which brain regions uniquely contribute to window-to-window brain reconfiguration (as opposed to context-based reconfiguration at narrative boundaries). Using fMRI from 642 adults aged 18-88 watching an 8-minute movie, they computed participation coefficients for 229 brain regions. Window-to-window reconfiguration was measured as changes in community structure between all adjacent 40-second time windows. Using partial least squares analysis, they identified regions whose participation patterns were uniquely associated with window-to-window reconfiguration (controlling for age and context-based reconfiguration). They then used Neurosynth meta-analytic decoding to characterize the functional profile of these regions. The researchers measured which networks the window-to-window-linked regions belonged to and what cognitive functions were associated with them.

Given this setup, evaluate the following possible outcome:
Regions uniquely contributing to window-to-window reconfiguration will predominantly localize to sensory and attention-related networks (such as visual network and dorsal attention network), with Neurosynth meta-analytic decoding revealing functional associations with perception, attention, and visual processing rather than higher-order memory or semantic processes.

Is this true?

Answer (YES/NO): NO